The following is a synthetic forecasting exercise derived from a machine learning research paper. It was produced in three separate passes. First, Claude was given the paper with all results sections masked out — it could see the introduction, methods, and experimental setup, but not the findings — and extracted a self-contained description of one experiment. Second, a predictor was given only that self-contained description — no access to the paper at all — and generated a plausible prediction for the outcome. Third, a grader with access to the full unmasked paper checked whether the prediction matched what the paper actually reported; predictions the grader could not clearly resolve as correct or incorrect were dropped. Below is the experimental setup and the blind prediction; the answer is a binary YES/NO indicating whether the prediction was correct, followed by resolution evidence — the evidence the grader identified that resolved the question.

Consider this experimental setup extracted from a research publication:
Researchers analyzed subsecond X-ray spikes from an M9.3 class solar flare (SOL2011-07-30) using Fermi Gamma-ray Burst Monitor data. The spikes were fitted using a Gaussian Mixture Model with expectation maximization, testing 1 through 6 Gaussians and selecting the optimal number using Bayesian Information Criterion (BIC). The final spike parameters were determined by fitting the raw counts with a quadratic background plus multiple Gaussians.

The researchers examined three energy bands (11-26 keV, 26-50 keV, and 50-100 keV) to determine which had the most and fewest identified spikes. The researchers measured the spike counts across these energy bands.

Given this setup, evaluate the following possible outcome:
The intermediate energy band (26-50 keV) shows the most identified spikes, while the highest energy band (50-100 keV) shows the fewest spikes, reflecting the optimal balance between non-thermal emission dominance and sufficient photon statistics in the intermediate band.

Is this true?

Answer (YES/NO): YES